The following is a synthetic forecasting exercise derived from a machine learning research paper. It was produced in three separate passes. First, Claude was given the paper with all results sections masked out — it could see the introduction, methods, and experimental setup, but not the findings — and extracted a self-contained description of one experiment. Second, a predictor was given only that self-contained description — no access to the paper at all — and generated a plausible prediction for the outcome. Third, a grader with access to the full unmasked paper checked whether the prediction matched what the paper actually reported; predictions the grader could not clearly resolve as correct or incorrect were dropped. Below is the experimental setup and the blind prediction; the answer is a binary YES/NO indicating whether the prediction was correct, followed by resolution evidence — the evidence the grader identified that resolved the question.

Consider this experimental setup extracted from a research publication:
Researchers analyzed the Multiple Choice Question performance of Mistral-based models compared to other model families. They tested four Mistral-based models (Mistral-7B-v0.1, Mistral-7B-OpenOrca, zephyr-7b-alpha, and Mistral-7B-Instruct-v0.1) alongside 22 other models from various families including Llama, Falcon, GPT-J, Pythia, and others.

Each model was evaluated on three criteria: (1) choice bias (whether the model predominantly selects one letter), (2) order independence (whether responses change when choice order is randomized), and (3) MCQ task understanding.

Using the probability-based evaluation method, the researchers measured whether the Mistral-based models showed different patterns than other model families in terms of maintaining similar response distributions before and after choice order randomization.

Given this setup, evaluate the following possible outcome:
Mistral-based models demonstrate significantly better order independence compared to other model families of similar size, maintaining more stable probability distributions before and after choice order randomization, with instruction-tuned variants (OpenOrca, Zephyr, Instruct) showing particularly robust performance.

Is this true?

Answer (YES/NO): NO